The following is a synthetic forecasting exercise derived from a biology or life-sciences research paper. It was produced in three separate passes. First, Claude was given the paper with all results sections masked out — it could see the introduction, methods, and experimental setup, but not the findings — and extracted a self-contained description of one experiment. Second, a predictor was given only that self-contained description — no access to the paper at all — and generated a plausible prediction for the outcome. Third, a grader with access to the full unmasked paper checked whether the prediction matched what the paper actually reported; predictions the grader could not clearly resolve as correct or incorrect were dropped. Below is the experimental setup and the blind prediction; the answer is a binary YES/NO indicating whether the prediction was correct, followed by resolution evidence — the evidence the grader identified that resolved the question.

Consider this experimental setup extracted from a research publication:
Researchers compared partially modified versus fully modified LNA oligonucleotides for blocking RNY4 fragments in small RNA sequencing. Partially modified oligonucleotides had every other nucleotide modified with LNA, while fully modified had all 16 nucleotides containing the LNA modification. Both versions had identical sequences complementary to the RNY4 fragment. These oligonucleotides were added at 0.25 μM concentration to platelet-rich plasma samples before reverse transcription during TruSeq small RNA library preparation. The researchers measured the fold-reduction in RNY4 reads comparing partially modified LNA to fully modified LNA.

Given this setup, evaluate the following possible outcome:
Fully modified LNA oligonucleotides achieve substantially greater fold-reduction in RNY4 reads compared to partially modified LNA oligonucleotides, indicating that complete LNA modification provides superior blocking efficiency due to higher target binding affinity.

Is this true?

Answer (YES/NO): NO